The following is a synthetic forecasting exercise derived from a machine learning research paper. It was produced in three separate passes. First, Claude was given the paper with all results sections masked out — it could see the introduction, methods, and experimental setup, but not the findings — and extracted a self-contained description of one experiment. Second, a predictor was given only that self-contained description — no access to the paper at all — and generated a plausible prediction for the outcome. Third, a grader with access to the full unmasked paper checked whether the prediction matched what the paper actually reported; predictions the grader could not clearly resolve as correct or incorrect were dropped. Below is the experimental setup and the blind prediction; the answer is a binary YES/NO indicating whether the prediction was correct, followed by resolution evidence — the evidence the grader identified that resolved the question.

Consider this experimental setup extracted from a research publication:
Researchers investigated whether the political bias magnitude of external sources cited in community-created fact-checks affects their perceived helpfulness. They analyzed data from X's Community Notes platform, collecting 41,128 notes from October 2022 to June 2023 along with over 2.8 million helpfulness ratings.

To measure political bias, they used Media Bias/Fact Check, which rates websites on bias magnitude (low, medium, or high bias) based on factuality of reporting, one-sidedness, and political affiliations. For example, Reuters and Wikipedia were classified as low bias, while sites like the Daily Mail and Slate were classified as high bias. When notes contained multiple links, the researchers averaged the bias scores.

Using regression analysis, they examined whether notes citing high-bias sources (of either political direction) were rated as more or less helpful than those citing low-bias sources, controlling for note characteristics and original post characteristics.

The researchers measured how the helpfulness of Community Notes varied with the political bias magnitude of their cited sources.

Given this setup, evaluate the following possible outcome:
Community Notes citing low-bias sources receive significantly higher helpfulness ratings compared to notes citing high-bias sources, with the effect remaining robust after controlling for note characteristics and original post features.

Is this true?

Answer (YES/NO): YES